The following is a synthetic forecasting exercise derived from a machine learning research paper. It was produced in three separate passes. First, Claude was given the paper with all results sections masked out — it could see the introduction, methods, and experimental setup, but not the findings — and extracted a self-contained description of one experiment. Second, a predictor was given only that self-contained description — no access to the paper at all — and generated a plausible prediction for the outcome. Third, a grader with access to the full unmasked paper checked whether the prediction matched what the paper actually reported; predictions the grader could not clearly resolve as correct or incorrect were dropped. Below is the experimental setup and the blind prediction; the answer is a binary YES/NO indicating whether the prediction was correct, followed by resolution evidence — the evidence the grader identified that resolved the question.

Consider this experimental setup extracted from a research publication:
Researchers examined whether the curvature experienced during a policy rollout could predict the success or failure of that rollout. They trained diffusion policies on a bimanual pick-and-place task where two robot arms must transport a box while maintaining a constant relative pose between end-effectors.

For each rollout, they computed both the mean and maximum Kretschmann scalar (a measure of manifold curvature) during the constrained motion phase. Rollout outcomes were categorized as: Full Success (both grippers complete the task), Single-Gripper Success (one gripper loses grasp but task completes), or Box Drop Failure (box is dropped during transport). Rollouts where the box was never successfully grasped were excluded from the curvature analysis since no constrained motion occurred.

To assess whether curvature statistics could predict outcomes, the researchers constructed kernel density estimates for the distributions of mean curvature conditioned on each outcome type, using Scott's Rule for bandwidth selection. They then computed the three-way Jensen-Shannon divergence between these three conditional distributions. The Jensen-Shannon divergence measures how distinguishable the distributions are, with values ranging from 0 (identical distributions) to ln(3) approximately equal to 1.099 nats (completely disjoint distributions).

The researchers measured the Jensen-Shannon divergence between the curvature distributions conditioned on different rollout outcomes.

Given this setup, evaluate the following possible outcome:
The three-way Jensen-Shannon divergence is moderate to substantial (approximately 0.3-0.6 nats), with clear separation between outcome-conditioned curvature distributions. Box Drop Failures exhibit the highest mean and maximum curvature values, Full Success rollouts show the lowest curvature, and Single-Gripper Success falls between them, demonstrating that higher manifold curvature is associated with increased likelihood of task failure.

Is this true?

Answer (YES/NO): NO